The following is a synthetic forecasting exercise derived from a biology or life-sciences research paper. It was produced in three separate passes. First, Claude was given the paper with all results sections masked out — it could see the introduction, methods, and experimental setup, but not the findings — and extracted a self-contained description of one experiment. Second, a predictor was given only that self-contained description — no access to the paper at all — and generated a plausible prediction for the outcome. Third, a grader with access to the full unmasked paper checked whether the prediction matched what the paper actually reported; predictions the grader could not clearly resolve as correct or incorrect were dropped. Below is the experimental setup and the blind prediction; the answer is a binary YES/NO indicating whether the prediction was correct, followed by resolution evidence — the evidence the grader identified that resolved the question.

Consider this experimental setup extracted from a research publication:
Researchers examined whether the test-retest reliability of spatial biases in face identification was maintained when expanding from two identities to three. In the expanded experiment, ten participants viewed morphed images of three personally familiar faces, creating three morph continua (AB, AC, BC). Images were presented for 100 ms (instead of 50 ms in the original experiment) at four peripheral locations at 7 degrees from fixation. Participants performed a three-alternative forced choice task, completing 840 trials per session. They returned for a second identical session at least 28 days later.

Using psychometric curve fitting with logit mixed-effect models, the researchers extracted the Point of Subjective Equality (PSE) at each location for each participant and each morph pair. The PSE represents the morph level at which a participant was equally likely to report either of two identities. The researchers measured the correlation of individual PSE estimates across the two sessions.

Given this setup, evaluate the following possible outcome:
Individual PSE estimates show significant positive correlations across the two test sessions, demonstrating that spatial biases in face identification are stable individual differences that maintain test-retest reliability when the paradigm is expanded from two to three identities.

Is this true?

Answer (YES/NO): YES